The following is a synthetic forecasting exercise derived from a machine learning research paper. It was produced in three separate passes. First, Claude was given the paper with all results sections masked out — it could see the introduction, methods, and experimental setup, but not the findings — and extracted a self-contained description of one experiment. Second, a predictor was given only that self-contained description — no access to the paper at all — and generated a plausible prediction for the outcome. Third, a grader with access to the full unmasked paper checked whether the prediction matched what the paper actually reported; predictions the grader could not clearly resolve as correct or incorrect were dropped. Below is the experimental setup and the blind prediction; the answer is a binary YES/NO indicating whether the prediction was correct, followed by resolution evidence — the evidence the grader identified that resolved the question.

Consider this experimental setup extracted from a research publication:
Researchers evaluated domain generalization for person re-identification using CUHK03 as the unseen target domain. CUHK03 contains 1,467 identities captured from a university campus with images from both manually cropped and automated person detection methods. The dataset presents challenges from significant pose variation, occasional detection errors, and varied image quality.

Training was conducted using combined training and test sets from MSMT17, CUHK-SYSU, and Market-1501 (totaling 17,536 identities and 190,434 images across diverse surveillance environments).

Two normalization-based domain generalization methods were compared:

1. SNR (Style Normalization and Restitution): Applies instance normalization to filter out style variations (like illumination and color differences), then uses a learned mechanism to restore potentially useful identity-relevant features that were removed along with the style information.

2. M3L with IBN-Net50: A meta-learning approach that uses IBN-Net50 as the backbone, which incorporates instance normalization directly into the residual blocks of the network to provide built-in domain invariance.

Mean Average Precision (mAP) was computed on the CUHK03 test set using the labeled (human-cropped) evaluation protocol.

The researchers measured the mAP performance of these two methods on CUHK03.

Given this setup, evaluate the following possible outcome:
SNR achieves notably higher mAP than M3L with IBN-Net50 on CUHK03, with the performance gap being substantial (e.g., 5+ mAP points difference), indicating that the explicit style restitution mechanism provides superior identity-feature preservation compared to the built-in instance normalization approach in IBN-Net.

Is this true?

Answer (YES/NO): NO